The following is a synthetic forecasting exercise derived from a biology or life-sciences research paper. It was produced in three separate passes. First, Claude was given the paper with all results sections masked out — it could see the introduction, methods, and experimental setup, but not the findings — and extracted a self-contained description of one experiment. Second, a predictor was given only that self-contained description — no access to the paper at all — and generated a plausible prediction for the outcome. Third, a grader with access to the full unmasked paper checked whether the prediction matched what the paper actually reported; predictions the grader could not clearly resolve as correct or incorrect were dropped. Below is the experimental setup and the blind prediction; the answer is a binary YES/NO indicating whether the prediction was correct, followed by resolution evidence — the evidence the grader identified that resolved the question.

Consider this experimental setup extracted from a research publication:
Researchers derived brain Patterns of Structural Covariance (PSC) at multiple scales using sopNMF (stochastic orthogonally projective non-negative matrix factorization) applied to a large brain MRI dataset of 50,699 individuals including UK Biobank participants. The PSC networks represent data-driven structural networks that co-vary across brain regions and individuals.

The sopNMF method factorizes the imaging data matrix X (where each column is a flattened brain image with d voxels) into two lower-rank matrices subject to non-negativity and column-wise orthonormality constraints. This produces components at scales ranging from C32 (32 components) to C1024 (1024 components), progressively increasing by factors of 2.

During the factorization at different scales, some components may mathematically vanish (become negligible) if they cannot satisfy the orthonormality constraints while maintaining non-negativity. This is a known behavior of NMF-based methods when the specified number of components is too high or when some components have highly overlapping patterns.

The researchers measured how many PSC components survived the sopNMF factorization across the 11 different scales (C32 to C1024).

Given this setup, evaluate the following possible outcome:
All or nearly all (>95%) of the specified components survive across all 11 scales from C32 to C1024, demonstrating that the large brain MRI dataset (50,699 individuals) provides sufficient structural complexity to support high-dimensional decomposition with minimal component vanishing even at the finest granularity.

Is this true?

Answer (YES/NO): YES